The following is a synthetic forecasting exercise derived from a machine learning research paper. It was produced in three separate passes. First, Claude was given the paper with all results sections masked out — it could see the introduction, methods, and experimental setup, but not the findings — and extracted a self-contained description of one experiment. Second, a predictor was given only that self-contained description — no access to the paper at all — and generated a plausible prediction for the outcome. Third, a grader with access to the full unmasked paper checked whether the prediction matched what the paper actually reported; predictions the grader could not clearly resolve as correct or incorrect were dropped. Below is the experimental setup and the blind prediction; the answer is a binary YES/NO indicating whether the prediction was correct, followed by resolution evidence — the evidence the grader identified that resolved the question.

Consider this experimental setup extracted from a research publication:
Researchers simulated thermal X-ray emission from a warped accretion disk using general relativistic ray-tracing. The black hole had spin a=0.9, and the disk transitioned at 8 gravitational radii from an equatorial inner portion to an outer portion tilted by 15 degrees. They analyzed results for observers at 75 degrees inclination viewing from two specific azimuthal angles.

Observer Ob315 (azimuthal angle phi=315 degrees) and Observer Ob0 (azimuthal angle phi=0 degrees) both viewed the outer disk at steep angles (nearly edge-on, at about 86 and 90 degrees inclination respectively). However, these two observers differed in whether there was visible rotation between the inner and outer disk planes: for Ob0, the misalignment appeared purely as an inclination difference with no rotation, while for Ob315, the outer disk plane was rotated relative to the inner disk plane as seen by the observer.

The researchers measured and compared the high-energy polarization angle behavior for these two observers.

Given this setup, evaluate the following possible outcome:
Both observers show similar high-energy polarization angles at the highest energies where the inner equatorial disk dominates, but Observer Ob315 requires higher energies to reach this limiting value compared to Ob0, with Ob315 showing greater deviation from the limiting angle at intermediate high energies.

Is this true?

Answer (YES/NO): NO